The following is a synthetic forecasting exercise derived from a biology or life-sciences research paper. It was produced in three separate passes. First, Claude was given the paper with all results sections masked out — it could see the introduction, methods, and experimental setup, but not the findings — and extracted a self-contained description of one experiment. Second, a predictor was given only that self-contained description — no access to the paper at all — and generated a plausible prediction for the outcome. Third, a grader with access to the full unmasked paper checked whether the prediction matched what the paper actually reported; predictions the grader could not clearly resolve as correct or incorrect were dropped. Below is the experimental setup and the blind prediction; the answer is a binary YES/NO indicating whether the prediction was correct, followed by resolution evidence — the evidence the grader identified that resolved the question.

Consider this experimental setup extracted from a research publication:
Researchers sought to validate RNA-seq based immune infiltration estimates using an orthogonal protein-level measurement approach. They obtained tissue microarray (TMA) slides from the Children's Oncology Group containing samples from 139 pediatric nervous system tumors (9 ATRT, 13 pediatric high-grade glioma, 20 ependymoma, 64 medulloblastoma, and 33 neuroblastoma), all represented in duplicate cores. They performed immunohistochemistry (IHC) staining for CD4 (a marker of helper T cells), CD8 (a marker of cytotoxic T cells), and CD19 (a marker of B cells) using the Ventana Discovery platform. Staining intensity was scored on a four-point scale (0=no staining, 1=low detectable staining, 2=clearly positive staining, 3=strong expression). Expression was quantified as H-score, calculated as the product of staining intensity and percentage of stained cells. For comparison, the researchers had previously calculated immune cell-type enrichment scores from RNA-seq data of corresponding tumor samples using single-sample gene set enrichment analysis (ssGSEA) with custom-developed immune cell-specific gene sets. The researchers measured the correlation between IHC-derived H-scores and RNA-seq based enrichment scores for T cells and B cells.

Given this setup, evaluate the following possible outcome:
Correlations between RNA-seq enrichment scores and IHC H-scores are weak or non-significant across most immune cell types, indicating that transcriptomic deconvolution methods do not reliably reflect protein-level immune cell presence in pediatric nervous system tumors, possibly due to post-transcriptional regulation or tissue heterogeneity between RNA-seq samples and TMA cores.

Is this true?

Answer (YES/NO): NO